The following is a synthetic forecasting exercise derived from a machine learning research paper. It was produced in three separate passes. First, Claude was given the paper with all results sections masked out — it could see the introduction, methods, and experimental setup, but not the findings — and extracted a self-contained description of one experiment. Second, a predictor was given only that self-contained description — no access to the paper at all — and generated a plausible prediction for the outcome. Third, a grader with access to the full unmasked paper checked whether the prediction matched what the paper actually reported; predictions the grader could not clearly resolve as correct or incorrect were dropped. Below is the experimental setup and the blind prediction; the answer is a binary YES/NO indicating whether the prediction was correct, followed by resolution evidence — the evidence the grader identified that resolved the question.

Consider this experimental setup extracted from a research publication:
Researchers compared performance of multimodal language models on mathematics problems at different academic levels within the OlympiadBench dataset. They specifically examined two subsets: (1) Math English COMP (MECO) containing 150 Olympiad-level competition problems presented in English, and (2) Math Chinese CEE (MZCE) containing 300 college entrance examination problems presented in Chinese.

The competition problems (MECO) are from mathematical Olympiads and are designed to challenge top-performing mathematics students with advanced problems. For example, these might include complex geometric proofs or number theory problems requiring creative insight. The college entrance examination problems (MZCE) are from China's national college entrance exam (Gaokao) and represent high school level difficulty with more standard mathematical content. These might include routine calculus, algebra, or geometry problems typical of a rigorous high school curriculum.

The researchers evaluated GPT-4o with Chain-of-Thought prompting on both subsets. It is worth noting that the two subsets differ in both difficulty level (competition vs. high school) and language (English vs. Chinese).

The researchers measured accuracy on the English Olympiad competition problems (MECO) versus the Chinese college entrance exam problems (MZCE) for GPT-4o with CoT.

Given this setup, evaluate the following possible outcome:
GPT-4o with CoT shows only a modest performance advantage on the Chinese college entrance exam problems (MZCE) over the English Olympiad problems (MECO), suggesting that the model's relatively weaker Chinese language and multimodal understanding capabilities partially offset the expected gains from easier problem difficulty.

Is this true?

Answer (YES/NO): NO